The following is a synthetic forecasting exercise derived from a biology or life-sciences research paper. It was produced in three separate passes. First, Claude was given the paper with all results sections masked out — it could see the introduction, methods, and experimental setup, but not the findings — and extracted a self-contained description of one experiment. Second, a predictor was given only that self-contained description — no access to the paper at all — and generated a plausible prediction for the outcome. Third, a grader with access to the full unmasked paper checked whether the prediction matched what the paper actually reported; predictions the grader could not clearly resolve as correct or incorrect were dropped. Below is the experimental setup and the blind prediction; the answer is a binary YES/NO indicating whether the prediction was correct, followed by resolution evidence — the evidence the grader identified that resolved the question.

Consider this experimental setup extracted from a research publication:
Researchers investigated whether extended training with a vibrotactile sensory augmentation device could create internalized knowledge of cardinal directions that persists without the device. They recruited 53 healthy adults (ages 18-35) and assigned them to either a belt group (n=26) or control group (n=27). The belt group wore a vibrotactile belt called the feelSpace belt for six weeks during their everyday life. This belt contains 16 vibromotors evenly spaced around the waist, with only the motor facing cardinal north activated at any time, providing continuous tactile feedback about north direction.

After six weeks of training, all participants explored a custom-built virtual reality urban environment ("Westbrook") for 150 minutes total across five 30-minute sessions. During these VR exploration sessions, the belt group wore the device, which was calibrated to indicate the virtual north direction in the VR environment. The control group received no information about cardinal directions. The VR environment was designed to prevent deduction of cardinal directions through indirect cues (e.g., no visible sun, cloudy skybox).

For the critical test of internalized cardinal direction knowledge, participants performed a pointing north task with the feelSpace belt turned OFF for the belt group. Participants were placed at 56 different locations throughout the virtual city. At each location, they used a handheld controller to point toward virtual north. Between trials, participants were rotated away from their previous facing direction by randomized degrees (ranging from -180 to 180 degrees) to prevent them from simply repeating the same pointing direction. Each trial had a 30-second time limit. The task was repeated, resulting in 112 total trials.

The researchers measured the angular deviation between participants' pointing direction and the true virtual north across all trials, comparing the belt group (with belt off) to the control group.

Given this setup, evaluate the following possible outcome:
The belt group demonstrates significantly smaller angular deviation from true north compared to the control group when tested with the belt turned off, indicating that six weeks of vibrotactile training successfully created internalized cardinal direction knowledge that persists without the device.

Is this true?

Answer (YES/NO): YES